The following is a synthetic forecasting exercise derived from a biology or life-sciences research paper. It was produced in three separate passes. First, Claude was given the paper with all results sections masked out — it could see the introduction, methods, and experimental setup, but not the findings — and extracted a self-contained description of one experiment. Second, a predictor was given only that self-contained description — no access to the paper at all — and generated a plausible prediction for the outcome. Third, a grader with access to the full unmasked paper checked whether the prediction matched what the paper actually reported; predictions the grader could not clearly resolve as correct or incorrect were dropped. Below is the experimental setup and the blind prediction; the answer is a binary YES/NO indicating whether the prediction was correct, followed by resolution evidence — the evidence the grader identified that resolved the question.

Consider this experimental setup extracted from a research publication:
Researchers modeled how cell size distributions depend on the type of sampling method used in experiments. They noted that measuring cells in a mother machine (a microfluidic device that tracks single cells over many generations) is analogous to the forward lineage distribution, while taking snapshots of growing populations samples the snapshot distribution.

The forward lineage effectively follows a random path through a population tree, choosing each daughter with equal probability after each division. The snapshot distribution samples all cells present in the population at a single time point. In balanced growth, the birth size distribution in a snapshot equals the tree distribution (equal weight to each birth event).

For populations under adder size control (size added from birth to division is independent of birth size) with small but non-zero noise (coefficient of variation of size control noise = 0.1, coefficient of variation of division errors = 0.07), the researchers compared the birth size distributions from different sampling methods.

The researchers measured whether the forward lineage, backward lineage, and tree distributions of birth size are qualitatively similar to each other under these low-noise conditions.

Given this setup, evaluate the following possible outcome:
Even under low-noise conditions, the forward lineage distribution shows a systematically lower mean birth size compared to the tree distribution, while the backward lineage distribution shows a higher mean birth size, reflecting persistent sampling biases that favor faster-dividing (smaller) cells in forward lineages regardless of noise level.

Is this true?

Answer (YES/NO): NO